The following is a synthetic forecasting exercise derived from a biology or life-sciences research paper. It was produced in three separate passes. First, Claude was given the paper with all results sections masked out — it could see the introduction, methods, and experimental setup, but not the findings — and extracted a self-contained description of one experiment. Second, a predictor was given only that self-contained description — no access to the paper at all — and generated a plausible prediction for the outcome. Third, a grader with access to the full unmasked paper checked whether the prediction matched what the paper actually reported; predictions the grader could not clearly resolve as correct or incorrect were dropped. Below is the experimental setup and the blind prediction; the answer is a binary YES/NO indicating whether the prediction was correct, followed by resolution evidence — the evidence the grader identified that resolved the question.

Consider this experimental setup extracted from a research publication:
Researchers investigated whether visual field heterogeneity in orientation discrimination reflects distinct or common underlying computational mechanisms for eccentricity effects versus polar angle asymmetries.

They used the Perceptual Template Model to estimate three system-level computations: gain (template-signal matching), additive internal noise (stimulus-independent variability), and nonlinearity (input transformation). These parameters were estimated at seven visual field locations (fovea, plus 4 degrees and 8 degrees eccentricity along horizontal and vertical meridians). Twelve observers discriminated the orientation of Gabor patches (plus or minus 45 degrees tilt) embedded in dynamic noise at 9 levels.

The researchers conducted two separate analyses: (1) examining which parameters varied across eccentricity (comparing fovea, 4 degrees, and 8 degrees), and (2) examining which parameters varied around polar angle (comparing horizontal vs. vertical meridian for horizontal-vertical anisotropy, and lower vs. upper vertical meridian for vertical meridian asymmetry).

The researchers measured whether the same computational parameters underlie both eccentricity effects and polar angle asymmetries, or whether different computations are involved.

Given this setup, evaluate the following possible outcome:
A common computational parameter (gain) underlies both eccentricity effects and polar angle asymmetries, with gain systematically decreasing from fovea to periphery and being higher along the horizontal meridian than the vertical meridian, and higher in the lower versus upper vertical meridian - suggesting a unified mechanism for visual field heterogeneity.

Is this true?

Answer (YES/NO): NO